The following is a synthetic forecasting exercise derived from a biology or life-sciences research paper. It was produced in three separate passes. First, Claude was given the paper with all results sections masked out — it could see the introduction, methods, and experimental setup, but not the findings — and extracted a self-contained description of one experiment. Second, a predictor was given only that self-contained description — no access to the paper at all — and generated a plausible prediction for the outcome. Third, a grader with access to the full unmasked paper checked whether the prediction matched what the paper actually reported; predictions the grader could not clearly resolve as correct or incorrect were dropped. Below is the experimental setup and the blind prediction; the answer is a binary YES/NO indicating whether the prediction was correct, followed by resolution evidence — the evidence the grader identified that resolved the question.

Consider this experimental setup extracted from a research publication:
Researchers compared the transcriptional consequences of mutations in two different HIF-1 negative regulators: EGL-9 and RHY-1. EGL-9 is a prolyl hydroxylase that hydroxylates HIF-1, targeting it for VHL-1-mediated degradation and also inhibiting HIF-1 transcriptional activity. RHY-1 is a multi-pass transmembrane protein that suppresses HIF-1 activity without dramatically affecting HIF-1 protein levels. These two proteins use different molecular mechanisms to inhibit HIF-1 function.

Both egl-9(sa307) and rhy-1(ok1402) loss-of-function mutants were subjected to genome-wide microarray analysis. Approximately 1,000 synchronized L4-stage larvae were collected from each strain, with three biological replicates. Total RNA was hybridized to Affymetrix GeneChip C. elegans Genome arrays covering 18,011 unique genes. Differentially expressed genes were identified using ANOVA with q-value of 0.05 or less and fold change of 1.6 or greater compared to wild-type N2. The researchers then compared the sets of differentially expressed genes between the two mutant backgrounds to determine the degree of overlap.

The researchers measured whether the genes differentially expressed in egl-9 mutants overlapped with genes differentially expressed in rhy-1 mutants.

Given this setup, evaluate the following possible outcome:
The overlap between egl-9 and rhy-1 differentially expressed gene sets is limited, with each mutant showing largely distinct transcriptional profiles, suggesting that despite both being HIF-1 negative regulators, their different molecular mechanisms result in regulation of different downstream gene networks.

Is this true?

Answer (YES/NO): NO